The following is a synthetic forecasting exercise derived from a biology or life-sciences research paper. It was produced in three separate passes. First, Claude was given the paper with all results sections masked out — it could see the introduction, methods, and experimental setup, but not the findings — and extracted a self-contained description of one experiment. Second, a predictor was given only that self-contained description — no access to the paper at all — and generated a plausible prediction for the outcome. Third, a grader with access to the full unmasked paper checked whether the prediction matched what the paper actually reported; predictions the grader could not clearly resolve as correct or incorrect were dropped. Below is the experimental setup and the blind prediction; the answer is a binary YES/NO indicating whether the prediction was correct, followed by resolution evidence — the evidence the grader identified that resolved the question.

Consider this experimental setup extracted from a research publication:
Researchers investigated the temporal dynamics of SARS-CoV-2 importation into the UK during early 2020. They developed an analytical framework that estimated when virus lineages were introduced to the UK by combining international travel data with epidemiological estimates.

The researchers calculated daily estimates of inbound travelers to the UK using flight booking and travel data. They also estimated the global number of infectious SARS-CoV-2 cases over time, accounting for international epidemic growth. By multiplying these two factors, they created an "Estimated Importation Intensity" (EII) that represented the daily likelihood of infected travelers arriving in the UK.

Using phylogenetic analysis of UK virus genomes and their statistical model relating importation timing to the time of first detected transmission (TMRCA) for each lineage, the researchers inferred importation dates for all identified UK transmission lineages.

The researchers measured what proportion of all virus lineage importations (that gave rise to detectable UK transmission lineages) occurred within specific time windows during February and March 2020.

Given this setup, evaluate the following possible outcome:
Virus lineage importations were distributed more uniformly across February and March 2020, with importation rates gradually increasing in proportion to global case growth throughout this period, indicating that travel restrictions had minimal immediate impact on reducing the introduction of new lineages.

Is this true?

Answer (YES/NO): NO